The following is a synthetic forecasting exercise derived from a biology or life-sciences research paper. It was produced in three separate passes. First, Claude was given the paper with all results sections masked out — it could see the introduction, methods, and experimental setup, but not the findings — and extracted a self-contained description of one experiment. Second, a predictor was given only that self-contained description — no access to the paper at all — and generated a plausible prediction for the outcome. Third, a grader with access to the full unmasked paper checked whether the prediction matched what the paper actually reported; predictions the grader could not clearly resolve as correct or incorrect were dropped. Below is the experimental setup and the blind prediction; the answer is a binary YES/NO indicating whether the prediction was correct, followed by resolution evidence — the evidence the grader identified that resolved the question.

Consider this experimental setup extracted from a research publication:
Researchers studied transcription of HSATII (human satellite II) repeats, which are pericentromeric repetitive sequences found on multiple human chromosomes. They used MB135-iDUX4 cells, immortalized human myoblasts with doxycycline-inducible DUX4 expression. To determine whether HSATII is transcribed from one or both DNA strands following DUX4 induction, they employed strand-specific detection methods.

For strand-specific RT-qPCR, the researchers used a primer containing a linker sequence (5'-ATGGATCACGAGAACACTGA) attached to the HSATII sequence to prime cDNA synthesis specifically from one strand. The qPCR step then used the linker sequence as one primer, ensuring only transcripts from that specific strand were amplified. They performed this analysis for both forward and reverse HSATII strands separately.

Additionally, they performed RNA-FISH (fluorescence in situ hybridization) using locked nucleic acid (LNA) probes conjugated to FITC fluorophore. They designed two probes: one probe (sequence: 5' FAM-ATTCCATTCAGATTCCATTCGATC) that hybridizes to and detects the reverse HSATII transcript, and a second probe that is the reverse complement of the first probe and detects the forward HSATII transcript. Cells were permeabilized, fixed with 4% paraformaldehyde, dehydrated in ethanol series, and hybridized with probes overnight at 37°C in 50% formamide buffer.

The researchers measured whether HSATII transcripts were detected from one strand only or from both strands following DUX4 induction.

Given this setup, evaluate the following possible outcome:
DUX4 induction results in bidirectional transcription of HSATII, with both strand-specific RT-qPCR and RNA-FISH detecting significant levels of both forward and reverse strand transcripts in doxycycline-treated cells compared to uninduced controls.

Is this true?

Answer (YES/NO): NO